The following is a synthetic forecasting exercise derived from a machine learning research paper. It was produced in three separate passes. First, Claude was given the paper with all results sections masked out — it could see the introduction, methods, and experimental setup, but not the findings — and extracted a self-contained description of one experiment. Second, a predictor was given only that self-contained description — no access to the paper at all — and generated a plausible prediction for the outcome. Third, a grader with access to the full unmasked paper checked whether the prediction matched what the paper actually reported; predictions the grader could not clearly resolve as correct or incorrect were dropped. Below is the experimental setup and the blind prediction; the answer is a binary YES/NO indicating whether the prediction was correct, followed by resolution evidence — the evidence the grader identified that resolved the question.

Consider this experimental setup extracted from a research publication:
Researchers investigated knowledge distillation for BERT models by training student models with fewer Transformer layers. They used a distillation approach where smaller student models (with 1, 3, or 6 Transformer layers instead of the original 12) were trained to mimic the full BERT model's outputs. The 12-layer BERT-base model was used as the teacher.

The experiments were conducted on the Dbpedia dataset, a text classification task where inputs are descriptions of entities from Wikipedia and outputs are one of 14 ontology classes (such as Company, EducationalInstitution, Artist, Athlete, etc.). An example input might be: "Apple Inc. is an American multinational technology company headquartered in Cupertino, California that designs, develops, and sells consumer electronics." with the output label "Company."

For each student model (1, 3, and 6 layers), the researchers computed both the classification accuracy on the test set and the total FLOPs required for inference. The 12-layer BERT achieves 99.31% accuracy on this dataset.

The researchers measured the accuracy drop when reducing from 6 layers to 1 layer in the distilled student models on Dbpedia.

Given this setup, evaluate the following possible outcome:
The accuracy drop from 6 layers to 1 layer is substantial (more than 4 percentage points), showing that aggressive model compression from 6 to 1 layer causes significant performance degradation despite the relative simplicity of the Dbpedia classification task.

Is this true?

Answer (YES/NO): NO